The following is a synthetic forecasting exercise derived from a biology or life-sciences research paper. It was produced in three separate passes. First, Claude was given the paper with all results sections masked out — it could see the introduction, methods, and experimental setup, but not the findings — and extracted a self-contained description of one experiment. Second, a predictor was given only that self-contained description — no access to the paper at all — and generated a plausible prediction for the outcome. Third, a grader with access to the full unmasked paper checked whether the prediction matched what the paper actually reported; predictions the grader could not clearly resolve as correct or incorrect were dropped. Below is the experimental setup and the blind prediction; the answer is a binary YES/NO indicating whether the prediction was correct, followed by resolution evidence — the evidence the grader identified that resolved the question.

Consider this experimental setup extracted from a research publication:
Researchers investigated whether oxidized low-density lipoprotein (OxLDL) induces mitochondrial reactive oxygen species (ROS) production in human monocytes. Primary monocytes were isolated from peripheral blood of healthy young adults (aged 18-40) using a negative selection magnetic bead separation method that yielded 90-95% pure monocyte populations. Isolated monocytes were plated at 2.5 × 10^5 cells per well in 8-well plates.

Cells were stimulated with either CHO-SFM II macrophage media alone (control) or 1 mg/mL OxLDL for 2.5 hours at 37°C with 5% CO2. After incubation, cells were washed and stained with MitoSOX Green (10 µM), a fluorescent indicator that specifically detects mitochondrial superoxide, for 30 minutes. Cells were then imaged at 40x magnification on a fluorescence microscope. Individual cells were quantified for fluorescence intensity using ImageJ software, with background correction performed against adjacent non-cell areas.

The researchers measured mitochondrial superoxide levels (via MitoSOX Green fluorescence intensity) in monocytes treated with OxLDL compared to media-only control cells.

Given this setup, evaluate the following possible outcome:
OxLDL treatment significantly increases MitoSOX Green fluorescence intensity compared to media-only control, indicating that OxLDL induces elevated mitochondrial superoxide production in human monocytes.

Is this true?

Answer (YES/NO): YES